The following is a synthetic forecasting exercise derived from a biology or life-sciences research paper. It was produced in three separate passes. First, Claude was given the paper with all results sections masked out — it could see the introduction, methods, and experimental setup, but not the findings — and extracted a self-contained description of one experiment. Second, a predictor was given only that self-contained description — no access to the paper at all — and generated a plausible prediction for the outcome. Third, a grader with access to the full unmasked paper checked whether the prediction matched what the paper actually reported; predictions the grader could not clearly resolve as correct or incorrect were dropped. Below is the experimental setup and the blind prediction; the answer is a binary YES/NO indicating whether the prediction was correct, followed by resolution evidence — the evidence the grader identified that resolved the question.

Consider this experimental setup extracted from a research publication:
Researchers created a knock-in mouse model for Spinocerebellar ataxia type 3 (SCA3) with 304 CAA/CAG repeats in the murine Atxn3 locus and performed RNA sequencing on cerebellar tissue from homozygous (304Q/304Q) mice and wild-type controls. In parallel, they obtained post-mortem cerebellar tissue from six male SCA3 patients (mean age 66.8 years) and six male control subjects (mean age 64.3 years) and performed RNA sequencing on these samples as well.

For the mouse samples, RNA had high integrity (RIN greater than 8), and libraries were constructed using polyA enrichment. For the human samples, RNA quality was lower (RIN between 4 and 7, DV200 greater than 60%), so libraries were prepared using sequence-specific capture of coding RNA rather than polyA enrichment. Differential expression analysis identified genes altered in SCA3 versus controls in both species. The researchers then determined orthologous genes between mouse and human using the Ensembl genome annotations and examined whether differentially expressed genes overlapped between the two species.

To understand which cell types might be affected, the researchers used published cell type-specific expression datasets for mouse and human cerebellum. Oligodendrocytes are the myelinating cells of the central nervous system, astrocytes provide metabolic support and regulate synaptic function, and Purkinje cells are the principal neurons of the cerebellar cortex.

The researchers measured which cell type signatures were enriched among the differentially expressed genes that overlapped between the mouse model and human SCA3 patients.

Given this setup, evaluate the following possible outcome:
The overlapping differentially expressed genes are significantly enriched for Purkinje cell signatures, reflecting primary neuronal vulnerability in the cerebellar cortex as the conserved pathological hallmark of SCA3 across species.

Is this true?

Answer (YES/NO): NO